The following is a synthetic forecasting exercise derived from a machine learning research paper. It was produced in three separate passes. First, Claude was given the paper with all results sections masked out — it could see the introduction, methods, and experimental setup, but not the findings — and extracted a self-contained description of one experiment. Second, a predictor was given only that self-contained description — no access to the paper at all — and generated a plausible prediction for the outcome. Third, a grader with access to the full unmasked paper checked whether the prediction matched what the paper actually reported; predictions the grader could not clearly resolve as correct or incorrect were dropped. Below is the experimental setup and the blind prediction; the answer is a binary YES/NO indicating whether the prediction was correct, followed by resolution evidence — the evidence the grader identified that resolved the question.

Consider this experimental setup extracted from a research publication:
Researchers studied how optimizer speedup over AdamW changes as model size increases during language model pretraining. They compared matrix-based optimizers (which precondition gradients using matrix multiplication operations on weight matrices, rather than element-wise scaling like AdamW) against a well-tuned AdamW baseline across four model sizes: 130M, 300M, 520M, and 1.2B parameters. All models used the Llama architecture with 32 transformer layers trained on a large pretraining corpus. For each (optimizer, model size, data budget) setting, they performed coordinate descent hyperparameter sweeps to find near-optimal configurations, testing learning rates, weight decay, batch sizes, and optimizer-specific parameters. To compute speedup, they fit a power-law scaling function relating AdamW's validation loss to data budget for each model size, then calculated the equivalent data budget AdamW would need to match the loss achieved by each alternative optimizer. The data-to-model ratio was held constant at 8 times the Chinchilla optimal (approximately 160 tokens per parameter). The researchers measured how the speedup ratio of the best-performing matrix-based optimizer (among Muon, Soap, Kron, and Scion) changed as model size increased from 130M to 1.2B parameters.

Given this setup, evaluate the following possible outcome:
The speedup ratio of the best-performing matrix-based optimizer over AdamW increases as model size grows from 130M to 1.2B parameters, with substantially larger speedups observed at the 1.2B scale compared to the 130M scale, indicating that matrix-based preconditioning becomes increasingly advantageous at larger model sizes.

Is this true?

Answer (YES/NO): NO